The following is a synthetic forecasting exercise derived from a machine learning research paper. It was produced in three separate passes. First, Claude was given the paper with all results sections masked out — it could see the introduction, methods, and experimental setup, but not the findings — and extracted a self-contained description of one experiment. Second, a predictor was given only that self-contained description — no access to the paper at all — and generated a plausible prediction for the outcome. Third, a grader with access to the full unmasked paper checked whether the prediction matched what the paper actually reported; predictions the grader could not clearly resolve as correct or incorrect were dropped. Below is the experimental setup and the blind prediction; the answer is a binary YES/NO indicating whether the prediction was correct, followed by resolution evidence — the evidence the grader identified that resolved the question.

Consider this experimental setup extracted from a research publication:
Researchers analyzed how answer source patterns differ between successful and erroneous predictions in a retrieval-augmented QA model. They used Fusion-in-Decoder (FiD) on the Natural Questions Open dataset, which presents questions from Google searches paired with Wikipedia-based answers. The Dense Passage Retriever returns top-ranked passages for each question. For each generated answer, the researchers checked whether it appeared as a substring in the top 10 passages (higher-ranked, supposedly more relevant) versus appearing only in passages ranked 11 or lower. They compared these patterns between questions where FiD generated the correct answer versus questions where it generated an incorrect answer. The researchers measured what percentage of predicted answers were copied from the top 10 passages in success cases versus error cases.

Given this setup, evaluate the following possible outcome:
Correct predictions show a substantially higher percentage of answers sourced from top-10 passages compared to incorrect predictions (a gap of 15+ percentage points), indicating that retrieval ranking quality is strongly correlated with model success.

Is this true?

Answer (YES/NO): YES